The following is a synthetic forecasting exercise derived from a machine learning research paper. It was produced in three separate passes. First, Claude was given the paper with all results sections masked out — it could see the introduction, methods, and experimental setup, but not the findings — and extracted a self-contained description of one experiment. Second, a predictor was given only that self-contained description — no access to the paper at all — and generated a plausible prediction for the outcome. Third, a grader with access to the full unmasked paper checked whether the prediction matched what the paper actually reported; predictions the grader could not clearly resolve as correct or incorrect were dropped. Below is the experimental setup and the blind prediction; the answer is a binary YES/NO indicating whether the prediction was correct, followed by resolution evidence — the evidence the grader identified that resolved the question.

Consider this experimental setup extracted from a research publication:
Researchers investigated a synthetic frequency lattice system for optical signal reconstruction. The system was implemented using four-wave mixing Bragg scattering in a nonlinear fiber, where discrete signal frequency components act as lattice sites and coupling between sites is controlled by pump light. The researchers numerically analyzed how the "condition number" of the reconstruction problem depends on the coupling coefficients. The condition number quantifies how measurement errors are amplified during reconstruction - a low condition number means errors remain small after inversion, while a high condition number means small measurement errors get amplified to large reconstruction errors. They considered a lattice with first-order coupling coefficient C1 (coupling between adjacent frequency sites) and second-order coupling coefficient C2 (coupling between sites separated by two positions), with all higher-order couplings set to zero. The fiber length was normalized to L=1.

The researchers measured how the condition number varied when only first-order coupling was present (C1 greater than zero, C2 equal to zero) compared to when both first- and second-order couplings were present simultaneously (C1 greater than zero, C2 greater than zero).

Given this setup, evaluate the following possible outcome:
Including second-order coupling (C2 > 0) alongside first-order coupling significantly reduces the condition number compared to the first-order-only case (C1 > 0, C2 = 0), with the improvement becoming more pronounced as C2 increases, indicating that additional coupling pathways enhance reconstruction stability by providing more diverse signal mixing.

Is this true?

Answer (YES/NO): NO